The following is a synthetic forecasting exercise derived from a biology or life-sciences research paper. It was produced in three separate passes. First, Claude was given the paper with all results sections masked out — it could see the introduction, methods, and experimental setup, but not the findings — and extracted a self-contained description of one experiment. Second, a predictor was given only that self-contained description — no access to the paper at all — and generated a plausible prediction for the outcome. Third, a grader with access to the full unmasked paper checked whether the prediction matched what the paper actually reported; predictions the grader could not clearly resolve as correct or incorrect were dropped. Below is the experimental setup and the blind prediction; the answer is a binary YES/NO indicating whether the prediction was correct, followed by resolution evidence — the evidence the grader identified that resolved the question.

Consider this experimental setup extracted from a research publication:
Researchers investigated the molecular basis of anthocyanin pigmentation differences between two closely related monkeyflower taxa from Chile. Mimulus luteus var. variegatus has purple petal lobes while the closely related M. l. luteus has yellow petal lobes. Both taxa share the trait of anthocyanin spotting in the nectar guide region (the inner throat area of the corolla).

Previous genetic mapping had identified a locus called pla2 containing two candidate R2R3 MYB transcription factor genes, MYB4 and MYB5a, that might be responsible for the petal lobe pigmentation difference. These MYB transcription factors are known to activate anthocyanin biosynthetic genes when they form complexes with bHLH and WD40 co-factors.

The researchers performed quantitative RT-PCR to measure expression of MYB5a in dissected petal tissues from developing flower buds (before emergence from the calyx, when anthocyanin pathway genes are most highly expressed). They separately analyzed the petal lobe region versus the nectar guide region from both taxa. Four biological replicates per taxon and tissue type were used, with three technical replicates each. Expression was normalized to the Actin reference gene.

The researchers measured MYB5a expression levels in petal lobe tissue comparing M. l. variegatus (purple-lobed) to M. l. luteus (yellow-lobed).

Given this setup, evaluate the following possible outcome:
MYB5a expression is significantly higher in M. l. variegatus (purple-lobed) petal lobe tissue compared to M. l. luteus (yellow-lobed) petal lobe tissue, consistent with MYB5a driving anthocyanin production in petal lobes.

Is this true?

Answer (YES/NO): YES